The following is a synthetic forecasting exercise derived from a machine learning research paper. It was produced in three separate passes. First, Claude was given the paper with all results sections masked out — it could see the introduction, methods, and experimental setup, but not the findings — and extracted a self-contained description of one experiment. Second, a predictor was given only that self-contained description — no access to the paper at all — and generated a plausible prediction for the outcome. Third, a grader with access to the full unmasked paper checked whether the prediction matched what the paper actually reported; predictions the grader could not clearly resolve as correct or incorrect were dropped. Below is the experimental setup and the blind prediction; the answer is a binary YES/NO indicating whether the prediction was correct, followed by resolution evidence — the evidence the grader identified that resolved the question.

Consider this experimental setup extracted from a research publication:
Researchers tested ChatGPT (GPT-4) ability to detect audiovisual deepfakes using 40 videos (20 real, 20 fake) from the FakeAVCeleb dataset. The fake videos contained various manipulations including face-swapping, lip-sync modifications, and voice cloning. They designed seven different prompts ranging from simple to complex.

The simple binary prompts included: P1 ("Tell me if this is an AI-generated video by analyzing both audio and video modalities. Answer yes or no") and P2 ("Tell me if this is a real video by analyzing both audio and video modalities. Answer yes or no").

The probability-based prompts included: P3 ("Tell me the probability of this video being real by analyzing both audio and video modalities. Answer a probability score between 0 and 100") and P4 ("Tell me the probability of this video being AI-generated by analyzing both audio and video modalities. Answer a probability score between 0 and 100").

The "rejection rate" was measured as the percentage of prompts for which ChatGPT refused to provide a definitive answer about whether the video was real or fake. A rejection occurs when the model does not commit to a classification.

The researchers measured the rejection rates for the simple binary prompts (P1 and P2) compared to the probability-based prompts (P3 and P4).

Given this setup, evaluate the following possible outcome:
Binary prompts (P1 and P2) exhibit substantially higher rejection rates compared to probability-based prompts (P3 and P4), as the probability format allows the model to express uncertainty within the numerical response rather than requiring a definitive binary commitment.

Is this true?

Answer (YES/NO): YES